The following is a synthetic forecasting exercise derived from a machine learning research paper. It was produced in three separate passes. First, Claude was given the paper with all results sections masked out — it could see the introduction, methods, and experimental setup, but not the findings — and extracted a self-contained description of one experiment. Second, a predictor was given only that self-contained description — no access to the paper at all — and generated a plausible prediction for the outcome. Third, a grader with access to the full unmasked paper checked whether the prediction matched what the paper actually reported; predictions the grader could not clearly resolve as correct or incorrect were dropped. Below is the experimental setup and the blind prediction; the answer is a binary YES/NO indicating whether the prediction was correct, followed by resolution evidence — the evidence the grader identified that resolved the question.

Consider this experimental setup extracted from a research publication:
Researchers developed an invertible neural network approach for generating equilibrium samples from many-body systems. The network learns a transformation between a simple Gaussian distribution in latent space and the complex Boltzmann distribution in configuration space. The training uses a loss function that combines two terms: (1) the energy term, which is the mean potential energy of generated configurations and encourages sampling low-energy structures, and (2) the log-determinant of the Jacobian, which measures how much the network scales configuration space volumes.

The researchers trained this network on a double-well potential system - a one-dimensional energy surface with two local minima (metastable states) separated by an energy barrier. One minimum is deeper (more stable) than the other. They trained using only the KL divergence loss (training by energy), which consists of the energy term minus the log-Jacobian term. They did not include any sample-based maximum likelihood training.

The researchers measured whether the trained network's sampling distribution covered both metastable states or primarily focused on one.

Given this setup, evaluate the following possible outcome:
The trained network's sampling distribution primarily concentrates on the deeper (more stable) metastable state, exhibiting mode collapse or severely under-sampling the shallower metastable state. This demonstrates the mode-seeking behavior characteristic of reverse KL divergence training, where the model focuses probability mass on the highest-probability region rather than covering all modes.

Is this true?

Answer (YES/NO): YES